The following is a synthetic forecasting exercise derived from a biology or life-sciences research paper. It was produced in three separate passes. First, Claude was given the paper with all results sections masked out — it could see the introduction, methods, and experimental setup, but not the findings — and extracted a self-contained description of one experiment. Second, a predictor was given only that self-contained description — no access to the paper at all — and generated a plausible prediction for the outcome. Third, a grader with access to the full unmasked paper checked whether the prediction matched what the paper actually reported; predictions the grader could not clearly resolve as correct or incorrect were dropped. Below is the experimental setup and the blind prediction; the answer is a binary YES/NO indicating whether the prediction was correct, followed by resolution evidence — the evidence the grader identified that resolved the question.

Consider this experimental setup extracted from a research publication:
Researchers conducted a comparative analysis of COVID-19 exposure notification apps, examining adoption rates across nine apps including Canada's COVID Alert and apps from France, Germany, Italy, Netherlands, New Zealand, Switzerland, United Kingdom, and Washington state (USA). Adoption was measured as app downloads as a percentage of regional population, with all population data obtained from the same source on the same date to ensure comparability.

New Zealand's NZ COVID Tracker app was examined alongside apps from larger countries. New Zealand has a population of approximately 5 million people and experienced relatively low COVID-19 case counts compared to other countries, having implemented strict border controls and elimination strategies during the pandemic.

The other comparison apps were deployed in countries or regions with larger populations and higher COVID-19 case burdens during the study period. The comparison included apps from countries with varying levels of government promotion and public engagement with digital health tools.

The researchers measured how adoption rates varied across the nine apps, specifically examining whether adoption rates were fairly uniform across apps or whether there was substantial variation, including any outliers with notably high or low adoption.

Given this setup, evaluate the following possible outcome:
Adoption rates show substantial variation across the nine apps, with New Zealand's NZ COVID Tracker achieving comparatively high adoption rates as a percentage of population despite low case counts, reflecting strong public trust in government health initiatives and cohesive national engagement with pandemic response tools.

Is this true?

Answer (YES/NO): YES